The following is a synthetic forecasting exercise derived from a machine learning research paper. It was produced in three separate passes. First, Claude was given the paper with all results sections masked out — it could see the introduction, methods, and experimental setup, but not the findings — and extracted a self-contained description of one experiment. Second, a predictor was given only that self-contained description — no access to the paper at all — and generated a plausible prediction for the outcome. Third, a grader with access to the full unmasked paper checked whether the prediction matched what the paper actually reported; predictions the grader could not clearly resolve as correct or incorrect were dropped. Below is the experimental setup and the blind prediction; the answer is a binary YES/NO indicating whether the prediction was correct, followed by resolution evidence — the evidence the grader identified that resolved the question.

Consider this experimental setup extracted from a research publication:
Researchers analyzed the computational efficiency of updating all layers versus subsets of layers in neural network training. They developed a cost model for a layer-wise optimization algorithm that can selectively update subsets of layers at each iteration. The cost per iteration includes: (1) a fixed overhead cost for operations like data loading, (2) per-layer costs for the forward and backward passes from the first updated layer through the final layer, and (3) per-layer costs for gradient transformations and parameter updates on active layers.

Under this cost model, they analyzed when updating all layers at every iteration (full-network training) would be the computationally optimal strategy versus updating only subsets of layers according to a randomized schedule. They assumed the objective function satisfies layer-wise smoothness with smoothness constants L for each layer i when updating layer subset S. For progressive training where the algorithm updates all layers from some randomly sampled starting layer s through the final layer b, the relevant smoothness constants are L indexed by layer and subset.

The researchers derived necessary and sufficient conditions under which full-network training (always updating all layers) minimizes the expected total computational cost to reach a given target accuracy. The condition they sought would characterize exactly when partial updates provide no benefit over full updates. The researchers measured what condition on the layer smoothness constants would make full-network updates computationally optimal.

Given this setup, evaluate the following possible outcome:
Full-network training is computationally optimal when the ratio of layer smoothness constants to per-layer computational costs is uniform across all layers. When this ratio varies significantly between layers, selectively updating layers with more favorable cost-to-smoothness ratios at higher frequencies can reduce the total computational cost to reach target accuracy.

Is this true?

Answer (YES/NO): NO